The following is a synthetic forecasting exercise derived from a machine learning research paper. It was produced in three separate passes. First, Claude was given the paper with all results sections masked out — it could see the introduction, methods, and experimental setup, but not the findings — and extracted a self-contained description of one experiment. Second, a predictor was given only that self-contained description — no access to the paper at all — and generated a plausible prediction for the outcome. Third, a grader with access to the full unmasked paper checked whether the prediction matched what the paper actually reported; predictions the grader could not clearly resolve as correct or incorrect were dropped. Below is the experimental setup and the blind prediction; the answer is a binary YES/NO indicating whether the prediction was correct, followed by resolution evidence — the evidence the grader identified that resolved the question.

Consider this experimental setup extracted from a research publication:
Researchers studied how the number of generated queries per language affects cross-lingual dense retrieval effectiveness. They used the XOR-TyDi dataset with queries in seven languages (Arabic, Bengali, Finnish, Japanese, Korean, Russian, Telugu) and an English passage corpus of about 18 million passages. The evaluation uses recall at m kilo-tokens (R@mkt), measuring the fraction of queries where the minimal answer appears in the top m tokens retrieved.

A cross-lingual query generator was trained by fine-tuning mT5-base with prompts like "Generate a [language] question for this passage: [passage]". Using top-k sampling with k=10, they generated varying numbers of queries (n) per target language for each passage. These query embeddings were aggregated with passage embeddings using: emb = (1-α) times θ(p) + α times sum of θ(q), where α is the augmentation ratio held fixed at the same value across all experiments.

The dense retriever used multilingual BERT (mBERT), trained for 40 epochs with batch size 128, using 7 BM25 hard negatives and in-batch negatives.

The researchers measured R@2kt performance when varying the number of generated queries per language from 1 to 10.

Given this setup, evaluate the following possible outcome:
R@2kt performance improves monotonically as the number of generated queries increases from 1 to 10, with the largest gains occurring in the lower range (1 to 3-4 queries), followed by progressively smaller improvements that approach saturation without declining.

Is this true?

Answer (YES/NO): NO